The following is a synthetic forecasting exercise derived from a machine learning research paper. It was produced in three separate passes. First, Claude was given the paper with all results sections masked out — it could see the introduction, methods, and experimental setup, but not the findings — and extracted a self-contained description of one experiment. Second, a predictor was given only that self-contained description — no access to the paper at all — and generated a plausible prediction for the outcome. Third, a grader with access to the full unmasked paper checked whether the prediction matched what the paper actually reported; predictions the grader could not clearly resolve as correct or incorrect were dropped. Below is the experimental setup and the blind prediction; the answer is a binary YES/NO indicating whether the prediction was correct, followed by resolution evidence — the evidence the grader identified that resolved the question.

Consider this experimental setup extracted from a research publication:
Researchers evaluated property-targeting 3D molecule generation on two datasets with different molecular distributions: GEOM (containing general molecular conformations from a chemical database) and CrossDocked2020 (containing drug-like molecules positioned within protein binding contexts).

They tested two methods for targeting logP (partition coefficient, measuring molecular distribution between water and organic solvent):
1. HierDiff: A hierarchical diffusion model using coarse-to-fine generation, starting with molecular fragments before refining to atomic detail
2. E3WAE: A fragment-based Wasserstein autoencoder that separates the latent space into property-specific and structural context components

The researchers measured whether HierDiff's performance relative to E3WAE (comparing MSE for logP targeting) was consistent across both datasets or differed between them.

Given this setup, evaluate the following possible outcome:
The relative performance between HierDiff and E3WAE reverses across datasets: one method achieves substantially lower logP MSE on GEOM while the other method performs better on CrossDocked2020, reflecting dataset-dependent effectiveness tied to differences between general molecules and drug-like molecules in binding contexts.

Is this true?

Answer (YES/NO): YES